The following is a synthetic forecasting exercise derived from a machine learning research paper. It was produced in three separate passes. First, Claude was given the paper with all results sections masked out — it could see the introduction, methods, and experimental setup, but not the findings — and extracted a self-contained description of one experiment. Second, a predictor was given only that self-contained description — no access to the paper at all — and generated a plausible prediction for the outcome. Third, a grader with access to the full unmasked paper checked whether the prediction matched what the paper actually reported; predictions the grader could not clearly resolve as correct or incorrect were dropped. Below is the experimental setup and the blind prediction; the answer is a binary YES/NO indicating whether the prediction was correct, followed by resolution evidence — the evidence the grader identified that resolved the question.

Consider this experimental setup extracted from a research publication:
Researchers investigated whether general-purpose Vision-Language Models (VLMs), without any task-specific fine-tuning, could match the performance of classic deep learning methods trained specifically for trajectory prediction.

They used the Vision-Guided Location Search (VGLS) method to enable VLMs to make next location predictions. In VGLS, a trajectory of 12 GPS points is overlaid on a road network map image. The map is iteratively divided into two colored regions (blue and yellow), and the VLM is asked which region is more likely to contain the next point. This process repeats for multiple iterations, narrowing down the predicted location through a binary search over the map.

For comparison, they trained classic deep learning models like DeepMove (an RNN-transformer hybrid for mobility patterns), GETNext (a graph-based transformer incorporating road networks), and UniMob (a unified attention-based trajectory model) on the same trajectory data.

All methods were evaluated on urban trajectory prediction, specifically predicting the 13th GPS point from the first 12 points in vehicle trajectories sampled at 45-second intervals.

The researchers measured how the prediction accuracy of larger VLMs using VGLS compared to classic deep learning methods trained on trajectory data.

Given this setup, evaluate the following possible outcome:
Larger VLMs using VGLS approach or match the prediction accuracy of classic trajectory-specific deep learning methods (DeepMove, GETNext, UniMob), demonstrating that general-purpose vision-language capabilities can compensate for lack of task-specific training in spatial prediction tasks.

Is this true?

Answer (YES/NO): NO